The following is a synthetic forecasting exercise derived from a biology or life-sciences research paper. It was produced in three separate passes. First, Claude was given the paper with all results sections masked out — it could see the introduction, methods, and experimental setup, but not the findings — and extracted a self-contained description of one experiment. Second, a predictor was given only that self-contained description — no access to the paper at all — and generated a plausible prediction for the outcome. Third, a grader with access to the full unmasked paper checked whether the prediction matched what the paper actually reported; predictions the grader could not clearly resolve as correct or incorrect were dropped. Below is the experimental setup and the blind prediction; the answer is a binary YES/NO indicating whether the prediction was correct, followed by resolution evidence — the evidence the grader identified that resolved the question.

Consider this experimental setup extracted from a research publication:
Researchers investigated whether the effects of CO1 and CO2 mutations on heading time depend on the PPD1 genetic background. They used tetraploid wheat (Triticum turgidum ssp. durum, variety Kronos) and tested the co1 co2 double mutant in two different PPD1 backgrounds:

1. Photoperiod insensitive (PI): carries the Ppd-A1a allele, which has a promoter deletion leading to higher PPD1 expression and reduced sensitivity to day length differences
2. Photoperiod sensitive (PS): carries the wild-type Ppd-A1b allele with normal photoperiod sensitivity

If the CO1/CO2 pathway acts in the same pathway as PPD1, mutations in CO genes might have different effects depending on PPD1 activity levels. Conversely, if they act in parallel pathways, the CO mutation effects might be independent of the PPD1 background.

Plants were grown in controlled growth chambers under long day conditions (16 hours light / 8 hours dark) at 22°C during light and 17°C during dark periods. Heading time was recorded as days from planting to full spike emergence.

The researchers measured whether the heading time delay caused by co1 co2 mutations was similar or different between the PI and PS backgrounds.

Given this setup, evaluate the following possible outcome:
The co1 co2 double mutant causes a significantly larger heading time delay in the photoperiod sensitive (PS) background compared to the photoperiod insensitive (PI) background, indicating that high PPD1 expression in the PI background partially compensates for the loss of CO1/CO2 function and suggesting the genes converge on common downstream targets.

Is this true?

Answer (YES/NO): NO